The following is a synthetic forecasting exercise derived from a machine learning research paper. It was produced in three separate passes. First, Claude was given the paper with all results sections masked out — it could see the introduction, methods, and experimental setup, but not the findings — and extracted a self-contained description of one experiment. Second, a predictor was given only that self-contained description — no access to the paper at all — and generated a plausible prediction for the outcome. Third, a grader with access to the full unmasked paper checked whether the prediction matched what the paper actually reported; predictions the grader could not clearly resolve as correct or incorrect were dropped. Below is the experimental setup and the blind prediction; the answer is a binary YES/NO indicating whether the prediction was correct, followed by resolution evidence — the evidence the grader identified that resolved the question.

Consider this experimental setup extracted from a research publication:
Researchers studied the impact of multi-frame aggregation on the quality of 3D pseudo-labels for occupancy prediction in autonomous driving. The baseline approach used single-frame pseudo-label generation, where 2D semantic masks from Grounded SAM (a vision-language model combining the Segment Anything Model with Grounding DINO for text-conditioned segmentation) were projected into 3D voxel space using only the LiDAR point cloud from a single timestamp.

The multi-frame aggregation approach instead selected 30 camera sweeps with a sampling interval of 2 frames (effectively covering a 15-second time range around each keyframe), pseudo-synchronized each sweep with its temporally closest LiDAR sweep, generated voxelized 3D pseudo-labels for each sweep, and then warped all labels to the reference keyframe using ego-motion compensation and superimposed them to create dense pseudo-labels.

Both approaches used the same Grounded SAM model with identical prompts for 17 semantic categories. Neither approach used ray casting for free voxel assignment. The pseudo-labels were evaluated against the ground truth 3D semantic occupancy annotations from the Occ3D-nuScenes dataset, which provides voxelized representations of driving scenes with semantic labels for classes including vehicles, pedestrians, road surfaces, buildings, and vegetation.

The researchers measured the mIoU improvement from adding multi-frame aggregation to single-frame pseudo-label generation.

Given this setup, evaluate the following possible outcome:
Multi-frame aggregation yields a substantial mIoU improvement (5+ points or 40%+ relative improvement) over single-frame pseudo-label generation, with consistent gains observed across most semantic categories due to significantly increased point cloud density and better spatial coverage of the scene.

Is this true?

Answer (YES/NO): YES